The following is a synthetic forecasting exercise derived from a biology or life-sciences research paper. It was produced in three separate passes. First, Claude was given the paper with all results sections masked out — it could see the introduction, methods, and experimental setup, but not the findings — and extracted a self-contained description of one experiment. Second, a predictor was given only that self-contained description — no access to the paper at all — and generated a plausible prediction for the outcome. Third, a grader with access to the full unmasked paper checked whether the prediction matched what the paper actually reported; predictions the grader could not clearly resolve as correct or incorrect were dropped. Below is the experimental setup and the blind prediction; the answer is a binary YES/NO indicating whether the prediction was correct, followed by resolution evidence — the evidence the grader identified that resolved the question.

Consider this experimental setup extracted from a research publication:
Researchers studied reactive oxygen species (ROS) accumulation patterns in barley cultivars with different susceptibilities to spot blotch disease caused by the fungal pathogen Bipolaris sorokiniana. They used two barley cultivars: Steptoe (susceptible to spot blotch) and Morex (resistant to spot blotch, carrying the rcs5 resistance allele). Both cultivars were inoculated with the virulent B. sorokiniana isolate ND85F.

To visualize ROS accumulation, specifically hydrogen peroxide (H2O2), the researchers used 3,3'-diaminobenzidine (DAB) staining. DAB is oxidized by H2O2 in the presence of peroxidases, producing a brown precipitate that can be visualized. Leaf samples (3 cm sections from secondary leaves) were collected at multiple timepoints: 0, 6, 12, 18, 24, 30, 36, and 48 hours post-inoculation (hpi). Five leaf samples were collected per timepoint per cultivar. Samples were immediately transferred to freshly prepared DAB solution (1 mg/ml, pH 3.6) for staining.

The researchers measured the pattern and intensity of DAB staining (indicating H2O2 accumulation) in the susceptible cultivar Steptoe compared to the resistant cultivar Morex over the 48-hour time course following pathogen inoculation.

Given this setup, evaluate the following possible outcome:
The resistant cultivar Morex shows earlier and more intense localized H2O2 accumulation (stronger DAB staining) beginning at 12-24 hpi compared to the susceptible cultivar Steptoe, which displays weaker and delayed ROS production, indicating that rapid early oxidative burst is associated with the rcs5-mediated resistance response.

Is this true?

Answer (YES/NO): NO